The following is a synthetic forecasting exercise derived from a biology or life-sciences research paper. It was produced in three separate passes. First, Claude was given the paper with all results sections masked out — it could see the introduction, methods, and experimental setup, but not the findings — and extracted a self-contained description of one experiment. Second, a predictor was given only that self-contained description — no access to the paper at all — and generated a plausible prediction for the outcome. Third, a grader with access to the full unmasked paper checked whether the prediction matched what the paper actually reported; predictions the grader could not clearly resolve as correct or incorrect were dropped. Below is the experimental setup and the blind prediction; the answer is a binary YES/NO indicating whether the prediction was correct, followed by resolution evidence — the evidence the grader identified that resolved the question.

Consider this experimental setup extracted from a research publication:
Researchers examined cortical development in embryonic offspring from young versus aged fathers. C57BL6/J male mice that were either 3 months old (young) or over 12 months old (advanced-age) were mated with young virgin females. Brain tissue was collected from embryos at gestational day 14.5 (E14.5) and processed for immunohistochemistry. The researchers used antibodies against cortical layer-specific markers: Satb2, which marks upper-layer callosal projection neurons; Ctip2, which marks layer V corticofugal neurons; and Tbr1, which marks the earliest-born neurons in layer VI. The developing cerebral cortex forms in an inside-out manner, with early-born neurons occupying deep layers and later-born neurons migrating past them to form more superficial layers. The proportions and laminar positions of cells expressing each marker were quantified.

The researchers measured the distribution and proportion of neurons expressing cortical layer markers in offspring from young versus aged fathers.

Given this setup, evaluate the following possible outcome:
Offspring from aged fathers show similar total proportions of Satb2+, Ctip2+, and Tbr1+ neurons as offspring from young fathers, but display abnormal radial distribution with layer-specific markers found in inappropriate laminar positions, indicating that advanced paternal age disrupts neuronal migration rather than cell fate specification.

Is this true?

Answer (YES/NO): NO